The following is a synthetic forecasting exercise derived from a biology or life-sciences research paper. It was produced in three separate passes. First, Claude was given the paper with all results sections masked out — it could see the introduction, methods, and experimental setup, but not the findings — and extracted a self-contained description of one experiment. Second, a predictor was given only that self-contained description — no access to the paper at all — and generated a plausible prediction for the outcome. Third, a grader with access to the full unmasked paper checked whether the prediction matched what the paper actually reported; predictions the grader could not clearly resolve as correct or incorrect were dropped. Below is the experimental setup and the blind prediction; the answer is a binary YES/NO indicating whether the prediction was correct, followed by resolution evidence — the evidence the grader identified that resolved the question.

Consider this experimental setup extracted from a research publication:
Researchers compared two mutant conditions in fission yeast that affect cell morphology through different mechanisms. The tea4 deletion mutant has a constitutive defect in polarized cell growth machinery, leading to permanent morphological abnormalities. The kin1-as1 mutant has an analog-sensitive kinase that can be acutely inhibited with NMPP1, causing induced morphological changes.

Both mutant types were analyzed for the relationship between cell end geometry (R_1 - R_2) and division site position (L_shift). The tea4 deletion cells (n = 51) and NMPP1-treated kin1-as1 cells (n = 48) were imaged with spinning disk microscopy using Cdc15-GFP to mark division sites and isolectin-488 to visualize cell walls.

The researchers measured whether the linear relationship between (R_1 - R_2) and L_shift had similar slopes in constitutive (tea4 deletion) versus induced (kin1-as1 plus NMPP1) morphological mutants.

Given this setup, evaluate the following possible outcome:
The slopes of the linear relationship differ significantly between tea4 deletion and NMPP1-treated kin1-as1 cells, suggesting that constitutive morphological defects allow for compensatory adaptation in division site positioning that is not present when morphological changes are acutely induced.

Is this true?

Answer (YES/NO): NO